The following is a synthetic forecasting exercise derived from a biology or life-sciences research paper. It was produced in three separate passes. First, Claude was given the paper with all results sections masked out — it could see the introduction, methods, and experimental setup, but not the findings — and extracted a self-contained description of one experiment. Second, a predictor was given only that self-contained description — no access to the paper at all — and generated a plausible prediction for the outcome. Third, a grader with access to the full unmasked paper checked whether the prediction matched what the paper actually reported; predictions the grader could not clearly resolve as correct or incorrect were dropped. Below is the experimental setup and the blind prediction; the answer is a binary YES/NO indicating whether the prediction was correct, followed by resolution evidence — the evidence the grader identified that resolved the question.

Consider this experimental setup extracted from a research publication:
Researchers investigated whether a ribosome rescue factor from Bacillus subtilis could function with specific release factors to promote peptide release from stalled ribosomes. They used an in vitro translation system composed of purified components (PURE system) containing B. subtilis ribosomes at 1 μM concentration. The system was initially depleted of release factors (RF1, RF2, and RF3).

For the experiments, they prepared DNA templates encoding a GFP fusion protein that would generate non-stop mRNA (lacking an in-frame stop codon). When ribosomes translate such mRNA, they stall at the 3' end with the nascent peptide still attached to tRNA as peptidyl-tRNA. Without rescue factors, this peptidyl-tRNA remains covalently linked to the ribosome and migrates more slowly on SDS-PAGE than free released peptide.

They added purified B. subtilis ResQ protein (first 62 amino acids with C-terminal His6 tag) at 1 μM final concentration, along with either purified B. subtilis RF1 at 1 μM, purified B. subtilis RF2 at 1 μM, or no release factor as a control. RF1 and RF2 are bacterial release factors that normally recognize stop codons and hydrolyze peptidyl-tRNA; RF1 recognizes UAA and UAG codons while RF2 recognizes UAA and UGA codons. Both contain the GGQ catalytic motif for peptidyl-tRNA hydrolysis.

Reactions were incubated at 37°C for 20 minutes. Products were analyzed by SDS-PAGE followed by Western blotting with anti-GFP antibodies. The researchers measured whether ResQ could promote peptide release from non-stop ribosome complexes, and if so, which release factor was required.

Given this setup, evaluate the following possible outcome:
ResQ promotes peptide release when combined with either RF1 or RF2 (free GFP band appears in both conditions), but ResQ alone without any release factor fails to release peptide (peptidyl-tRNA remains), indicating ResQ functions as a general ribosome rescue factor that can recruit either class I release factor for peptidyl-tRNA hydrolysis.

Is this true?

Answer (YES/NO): NO